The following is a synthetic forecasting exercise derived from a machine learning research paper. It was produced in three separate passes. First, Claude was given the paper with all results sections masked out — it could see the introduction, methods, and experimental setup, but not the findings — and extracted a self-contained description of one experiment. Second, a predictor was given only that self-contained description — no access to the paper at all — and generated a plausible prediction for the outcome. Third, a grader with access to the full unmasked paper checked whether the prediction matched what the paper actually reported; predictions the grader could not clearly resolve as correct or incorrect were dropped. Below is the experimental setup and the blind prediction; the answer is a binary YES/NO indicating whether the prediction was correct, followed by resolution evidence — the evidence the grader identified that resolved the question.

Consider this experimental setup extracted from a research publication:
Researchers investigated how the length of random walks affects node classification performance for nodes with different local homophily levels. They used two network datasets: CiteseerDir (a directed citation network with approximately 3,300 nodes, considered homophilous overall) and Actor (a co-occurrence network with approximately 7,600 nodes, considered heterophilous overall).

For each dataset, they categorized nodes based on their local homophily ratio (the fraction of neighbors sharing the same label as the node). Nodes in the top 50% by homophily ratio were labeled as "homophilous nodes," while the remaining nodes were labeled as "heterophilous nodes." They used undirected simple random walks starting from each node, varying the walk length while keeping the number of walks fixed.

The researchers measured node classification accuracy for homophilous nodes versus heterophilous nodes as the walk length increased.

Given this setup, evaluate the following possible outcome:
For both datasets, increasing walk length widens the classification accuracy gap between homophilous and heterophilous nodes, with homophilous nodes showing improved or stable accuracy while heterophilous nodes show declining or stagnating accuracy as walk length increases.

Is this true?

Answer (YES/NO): YES